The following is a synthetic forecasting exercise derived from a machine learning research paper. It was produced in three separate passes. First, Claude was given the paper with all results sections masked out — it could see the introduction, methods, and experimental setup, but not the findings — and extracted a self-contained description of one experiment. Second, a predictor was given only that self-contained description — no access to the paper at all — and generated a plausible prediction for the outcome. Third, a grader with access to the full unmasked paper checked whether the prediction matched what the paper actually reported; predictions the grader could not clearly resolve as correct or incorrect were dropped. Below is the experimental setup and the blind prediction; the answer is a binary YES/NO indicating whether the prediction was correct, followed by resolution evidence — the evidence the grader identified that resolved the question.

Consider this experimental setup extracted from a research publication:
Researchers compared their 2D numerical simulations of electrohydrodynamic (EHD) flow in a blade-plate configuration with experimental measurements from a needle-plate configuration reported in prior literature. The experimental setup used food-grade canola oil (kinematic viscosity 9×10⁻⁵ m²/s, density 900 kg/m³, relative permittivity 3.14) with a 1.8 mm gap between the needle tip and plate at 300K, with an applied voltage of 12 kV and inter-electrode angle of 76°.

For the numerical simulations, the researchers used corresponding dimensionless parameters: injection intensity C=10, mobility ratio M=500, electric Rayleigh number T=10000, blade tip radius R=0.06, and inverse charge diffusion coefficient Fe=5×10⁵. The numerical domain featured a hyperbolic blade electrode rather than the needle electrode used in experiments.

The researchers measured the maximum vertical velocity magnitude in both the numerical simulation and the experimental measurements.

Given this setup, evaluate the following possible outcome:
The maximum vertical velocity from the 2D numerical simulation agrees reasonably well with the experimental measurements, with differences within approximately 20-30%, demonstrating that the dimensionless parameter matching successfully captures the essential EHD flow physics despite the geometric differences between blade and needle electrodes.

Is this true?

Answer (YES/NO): NO